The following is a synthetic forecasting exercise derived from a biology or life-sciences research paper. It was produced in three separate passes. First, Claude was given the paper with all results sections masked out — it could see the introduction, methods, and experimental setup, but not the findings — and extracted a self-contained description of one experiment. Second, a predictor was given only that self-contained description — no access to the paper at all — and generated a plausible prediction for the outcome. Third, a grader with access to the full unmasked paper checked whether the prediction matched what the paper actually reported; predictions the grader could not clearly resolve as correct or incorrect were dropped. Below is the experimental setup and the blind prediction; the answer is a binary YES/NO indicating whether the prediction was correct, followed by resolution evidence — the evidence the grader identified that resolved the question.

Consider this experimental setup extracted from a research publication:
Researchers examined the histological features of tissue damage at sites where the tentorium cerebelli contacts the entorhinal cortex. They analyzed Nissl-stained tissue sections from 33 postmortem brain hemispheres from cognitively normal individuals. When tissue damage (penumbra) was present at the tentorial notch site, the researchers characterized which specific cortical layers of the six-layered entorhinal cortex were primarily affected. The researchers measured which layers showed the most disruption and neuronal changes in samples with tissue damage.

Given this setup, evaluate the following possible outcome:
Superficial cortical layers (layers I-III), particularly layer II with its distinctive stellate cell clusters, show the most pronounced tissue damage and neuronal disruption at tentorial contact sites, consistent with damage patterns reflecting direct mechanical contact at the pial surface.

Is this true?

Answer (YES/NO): YES